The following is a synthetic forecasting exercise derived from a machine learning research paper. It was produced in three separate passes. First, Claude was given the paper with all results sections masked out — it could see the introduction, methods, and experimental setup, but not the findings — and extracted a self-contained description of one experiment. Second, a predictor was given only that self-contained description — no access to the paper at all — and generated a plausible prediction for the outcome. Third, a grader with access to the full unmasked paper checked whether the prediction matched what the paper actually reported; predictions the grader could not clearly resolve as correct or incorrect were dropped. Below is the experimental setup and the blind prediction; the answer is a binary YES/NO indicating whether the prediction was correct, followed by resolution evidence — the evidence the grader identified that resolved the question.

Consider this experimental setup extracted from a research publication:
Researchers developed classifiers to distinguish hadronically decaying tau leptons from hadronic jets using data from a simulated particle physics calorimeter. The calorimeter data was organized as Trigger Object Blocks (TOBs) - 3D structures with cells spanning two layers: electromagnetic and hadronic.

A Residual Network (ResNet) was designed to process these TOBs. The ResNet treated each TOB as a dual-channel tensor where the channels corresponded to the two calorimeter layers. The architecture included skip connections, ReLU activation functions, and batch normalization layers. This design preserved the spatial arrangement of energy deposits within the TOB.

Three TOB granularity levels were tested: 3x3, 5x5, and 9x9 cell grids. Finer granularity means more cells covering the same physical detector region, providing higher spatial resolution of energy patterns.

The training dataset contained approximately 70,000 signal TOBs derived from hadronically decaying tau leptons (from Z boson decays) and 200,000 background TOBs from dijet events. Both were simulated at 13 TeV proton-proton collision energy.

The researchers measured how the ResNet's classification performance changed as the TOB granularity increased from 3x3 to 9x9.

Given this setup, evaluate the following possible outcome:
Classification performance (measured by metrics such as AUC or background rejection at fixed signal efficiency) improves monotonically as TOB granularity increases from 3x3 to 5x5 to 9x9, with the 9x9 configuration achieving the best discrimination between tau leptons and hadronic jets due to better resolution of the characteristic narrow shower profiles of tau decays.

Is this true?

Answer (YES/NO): NO